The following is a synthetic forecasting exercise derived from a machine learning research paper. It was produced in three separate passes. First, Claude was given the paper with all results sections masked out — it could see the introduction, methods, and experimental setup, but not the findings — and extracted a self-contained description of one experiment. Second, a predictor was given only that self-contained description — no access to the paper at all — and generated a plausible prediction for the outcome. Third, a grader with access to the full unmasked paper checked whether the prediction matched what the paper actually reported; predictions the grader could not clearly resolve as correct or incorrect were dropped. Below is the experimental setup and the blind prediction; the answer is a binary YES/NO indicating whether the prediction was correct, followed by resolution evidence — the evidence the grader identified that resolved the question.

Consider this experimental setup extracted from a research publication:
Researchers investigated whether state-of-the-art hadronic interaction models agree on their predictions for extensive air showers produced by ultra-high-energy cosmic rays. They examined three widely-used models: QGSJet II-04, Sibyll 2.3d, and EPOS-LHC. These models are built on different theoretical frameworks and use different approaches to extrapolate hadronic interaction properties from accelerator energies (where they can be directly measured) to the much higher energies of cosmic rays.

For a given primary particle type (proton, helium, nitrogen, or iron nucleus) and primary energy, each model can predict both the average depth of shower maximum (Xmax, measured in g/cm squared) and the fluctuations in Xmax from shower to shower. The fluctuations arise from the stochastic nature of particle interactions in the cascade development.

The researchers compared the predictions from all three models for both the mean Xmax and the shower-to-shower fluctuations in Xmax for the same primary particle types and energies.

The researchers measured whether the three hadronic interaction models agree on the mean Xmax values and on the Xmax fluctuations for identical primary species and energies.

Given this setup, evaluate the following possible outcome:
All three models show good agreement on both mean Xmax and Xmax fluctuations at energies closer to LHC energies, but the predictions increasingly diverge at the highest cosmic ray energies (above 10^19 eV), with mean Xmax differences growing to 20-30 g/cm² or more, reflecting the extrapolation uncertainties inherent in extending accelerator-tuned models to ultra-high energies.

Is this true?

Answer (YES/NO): NO